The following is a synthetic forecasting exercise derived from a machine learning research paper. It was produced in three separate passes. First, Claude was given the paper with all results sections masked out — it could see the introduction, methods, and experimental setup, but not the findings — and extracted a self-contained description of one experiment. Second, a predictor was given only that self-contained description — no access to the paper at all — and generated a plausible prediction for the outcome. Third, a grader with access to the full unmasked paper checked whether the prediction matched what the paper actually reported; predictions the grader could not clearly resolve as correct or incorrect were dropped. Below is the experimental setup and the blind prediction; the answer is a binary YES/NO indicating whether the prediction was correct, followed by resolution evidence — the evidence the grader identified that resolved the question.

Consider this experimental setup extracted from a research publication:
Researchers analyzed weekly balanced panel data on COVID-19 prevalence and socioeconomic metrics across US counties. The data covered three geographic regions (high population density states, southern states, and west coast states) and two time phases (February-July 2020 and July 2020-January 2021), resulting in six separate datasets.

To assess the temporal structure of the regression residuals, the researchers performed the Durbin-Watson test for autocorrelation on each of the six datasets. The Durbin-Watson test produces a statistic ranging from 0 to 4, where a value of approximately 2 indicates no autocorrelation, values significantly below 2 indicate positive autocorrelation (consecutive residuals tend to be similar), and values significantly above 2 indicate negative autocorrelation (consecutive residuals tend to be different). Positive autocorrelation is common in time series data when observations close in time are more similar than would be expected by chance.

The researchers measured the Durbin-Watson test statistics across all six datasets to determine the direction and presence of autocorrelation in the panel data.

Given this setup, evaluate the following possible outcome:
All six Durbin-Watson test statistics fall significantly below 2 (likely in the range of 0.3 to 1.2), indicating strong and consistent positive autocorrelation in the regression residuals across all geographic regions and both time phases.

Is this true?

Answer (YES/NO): YES